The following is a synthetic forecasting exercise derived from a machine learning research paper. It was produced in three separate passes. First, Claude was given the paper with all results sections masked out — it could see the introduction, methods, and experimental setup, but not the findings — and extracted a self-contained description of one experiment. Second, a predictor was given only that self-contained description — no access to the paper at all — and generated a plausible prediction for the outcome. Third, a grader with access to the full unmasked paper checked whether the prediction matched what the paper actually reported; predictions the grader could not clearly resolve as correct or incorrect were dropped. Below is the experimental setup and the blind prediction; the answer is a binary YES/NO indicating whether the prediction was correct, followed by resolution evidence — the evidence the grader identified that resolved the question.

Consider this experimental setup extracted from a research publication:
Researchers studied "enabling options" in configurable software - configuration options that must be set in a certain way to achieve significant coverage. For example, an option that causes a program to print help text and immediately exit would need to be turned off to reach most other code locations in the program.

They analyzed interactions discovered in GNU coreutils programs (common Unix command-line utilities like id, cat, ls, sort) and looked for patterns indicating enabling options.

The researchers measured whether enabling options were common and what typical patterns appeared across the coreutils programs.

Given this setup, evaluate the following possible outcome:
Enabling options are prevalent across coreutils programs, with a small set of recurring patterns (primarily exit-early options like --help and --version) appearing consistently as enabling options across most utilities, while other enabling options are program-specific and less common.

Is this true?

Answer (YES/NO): YES